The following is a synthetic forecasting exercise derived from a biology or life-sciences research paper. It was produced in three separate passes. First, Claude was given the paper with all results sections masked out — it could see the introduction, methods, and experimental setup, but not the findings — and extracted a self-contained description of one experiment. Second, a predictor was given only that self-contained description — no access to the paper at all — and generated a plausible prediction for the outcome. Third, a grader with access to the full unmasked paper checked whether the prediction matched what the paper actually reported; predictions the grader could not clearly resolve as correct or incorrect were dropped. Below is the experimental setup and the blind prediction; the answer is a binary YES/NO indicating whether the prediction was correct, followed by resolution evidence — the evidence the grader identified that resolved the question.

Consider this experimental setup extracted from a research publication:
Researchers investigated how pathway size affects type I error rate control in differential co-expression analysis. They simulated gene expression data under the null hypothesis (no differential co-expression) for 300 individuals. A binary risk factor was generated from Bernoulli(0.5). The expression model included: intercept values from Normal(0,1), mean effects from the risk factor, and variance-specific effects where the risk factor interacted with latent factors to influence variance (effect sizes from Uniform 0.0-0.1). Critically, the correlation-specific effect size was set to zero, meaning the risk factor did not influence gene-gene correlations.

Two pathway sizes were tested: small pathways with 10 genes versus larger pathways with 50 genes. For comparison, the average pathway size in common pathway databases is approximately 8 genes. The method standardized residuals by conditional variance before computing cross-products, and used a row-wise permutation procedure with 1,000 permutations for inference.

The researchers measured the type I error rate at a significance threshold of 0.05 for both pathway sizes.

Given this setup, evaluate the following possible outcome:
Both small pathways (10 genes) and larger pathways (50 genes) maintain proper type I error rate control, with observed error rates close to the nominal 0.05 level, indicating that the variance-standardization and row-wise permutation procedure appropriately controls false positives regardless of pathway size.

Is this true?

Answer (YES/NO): YES